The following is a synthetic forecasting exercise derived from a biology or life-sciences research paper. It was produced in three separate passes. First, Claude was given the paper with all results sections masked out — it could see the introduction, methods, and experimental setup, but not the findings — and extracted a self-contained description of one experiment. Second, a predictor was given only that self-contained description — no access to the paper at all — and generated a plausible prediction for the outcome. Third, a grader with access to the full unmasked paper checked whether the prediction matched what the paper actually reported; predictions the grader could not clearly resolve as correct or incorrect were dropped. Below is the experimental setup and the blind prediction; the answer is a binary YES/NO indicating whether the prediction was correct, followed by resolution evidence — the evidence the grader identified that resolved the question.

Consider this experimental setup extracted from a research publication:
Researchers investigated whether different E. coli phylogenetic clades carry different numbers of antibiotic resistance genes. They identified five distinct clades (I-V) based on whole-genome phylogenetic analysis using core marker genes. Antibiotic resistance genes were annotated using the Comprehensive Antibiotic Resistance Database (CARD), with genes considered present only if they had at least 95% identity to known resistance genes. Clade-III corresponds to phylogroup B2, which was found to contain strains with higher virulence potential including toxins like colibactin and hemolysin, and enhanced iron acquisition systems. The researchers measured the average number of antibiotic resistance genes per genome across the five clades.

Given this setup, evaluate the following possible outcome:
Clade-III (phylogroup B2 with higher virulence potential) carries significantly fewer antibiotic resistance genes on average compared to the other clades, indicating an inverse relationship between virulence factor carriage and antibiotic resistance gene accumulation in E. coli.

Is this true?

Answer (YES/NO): YES